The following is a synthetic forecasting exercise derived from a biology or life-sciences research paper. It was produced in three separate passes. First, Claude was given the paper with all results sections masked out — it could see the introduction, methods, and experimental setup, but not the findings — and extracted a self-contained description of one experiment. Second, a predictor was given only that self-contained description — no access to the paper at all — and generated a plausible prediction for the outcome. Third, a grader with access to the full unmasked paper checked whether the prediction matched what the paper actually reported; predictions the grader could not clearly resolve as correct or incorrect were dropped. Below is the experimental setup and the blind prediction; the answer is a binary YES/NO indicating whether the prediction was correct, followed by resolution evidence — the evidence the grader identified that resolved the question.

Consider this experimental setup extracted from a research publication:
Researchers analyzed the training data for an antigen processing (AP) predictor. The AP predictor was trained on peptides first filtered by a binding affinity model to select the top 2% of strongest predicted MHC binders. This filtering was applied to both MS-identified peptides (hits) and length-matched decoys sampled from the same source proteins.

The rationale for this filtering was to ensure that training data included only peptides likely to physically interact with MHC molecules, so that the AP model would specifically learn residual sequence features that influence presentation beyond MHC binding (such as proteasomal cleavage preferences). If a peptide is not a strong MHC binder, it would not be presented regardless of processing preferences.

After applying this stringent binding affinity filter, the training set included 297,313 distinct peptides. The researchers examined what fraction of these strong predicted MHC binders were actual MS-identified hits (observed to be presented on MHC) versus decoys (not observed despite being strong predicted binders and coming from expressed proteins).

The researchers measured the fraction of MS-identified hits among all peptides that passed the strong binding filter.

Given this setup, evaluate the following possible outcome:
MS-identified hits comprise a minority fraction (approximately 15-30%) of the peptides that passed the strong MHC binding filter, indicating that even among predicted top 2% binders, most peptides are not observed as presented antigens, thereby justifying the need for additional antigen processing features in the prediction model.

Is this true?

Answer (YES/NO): NO